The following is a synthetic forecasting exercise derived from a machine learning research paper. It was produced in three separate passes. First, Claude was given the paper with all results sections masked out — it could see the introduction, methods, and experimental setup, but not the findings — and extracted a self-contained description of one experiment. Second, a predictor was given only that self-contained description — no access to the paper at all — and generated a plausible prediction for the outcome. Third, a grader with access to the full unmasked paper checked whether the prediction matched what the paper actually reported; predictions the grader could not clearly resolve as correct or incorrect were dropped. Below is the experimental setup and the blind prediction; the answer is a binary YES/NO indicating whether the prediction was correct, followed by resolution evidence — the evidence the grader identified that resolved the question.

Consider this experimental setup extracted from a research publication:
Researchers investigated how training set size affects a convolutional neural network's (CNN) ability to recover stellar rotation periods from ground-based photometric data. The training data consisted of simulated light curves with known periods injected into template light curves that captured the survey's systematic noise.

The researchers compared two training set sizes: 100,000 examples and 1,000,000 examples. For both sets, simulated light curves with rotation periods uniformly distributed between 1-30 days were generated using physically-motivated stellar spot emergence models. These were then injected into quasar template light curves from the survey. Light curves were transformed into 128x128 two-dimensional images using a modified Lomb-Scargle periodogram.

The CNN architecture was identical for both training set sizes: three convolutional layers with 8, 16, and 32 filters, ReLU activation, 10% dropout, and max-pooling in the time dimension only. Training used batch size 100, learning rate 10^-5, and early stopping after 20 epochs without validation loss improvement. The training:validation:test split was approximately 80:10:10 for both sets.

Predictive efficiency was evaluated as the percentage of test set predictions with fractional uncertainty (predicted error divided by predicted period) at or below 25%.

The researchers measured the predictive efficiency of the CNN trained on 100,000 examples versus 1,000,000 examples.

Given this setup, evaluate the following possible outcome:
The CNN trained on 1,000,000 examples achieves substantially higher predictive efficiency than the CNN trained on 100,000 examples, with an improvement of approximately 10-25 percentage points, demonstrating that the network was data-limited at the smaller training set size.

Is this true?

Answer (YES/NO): NO